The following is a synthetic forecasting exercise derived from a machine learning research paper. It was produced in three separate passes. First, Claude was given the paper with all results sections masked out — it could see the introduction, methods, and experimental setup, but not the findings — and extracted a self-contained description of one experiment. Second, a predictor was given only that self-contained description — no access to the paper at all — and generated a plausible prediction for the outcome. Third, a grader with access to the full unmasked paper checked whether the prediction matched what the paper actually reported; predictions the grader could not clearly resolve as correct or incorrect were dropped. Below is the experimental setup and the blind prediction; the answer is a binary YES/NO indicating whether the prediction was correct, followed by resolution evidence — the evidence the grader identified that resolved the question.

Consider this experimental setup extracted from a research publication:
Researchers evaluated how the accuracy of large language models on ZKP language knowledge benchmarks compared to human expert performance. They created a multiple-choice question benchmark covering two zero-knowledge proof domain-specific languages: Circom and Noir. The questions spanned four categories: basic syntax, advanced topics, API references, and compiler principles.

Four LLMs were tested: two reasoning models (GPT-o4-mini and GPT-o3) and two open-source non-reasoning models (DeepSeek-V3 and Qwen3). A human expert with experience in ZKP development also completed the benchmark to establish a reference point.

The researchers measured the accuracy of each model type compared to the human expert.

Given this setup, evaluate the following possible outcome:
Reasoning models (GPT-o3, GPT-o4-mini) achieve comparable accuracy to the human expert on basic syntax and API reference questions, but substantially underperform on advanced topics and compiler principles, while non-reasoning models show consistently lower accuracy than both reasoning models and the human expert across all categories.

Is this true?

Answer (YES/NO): NO